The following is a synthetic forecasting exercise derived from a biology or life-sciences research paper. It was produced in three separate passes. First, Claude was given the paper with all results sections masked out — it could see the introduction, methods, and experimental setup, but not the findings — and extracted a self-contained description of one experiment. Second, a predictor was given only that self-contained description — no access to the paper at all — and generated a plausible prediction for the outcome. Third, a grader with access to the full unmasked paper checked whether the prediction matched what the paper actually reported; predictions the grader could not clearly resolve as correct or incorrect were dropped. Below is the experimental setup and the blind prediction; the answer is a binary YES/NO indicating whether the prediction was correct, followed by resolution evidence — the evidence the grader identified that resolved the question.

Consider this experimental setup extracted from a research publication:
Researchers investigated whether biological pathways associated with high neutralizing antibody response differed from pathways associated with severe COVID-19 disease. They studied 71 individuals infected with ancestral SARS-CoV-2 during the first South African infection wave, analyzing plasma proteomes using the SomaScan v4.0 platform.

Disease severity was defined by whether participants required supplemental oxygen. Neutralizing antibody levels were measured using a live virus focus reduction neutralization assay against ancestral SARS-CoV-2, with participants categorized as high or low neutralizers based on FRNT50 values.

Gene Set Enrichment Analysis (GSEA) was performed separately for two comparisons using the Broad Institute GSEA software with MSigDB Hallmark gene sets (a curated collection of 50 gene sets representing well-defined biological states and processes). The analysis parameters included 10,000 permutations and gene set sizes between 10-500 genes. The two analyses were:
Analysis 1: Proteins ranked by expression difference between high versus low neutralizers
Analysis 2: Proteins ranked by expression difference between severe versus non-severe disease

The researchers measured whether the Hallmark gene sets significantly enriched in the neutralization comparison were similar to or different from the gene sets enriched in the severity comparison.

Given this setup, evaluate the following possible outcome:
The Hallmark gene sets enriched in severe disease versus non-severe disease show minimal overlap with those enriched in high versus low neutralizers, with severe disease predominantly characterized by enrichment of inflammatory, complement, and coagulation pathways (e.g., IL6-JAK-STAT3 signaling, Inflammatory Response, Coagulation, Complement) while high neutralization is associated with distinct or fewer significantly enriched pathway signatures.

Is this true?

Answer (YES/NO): NO